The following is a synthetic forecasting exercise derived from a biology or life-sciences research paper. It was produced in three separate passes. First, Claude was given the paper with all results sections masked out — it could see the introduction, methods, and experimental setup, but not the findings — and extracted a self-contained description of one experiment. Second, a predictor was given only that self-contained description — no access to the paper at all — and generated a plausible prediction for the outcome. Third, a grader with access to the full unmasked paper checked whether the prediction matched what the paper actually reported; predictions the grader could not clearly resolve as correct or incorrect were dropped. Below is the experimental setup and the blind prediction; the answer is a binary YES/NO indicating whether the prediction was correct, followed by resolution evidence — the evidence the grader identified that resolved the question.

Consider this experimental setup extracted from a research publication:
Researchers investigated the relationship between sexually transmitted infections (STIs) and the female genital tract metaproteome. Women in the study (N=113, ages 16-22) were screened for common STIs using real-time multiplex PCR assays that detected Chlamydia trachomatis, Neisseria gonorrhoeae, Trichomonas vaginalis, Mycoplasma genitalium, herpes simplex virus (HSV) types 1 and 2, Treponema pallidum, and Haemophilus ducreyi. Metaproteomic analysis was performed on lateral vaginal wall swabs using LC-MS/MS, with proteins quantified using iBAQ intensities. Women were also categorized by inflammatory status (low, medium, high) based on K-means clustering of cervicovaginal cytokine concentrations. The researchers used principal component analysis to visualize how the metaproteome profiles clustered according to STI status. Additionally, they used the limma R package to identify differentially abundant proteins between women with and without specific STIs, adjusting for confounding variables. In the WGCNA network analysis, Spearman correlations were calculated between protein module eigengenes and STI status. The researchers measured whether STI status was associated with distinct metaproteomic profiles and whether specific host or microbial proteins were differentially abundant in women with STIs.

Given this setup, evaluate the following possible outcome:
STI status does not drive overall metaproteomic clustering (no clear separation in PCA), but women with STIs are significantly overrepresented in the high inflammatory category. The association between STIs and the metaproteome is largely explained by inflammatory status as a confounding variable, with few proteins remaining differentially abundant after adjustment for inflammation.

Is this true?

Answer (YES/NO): NO